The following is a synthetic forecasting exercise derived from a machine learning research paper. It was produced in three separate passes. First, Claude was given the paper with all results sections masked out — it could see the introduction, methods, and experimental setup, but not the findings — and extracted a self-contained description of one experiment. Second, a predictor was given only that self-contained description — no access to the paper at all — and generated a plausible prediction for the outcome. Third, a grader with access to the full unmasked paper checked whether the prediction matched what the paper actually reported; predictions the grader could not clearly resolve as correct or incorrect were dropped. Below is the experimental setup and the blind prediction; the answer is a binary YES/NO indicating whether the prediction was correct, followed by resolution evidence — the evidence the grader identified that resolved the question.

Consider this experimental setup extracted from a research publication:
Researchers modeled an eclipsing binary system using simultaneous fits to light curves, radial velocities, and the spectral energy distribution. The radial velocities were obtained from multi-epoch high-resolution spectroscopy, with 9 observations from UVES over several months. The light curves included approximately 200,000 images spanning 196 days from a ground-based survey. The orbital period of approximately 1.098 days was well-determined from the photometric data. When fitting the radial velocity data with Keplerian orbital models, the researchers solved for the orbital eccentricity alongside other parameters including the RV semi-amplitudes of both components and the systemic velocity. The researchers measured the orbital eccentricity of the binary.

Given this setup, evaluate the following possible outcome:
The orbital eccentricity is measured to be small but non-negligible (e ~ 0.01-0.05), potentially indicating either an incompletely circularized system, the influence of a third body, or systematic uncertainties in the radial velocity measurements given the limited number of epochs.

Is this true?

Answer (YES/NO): NO